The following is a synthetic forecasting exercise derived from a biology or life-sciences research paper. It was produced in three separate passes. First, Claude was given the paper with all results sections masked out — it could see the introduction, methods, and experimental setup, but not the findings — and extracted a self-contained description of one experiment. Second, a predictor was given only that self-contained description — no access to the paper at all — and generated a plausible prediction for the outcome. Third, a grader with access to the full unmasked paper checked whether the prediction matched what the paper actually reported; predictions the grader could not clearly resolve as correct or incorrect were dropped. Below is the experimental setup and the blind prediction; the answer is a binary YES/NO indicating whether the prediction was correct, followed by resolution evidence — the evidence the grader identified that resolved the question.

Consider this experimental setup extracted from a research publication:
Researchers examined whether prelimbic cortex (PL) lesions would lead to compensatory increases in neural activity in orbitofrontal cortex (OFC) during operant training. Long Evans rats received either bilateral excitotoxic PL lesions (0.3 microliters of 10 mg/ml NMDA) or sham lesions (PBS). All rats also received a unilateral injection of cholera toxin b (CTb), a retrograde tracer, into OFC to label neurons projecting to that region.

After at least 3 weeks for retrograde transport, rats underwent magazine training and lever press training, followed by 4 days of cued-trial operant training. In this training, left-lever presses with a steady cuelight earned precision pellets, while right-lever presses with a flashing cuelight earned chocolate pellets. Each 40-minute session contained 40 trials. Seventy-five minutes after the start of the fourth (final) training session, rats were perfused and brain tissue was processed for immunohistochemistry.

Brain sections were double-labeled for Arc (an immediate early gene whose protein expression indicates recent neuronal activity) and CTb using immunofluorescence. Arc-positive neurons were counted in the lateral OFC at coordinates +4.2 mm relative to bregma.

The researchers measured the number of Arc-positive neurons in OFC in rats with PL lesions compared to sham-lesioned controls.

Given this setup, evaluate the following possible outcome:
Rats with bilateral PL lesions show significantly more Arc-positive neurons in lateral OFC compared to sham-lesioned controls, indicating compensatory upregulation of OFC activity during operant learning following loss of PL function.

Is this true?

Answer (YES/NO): YES